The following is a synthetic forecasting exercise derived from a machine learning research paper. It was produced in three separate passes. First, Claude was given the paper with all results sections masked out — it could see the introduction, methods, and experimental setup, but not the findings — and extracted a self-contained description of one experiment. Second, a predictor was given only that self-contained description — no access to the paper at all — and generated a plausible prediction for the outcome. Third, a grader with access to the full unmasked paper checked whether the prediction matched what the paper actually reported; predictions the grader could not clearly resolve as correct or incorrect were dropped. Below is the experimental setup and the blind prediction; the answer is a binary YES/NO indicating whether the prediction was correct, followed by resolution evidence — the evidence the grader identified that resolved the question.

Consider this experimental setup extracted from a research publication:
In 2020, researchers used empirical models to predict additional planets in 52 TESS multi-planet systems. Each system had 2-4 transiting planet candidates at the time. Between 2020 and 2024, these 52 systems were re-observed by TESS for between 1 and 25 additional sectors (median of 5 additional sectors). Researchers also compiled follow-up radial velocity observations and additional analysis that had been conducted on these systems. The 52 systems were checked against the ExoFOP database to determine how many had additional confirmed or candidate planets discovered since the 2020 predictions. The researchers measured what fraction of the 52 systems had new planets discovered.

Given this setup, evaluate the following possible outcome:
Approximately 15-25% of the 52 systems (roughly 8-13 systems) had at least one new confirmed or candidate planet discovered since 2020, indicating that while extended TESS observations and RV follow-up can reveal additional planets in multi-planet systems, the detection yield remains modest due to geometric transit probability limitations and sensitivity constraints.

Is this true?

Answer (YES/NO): NO